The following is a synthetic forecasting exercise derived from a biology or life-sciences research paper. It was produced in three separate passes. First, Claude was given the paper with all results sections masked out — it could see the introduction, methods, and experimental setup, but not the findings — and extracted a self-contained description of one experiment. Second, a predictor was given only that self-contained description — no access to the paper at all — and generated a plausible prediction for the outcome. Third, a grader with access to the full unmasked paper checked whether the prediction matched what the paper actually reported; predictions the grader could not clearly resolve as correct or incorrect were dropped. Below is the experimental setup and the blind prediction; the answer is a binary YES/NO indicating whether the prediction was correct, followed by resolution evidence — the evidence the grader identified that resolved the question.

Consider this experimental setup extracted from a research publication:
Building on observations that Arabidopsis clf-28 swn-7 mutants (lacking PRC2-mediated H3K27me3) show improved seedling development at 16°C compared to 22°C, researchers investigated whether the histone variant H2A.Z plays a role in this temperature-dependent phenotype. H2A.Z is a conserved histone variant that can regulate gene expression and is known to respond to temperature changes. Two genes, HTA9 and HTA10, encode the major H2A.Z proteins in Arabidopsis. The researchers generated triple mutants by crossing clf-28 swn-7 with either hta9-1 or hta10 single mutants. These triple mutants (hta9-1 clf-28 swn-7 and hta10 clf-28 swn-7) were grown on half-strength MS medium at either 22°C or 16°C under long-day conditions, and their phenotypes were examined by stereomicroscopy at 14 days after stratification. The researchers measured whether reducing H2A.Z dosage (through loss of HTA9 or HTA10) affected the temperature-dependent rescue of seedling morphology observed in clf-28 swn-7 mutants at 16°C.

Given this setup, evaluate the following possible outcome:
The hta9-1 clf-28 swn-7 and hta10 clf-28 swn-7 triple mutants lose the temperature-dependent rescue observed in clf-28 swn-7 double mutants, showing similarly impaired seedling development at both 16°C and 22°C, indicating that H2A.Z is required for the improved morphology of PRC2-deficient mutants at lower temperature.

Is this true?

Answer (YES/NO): NO